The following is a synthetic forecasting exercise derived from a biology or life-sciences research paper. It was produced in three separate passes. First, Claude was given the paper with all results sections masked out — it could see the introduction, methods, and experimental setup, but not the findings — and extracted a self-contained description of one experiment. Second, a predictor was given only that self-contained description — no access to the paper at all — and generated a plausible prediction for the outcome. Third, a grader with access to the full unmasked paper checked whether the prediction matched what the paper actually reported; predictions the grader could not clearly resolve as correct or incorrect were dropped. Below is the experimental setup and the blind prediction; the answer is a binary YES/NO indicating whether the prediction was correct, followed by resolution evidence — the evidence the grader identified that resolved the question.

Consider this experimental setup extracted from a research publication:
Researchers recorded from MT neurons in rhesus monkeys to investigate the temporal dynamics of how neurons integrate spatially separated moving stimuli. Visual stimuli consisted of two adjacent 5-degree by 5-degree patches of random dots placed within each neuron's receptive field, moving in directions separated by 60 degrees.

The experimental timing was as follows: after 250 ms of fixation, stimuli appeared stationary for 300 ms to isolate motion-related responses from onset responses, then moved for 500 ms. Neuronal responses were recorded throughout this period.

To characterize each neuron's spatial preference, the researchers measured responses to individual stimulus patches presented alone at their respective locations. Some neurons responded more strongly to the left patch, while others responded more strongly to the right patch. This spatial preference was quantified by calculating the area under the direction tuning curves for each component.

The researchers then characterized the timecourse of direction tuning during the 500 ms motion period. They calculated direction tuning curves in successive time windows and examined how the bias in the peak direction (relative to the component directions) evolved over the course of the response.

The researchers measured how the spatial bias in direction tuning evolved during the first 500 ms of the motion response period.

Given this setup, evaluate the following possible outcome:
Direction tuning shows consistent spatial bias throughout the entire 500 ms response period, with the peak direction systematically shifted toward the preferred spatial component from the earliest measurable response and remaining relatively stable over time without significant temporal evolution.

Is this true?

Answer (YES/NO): NO